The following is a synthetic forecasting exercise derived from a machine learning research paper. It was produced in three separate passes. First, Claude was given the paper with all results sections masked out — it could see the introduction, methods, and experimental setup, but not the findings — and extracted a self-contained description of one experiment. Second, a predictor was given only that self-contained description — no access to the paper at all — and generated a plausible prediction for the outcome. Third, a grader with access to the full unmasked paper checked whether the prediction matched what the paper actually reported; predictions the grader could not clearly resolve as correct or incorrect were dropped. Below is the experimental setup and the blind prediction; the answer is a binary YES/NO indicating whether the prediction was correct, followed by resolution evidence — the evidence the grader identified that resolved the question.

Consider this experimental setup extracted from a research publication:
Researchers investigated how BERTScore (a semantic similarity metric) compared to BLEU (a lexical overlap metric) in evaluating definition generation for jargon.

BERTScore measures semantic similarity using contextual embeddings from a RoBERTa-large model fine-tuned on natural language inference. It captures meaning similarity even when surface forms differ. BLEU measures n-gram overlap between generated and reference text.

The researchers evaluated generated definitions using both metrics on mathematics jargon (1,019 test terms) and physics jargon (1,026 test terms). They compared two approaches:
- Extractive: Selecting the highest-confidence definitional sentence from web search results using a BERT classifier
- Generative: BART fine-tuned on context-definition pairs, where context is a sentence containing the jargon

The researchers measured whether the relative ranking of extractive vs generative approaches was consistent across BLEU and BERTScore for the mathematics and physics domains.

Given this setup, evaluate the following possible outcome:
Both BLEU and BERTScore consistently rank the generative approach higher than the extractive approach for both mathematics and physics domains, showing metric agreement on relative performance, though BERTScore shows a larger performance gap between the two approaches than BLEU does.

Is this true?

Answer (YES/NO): NO